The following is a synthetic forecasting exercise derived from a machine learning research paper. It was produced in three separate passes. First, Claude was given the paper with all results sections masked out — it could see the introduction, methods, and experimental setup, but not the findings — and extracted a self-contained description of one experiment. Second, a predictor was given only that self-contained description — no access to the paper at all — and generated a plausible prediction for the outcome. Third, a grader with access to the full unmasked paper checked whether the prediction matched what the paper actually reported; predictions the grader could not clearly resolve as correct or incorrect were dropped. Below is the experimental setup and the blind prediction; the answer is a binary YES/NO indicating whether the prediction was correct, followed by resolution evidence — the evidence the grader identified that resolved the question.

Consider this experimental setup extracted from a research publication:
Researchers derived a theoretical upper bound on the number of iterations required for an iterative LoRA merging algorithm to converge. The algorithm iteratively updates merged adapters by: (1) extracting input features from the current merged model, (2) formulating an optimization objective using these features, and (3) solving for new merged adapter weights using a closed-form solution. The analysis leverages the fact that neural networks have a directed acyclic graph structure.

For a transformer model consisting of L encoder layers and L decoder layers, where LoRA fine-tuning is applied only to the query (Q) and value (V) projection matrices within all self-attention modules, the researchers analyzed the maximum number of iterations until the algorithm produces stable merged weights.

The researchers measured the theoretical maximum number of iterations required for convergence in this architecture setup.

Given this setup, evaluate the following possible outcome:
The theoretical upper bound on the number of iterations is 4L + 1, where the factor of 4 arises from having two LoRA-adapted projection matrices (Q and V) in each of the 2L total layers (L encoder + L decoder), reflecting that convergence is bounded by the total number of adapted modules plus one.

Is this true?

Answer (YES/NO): NO